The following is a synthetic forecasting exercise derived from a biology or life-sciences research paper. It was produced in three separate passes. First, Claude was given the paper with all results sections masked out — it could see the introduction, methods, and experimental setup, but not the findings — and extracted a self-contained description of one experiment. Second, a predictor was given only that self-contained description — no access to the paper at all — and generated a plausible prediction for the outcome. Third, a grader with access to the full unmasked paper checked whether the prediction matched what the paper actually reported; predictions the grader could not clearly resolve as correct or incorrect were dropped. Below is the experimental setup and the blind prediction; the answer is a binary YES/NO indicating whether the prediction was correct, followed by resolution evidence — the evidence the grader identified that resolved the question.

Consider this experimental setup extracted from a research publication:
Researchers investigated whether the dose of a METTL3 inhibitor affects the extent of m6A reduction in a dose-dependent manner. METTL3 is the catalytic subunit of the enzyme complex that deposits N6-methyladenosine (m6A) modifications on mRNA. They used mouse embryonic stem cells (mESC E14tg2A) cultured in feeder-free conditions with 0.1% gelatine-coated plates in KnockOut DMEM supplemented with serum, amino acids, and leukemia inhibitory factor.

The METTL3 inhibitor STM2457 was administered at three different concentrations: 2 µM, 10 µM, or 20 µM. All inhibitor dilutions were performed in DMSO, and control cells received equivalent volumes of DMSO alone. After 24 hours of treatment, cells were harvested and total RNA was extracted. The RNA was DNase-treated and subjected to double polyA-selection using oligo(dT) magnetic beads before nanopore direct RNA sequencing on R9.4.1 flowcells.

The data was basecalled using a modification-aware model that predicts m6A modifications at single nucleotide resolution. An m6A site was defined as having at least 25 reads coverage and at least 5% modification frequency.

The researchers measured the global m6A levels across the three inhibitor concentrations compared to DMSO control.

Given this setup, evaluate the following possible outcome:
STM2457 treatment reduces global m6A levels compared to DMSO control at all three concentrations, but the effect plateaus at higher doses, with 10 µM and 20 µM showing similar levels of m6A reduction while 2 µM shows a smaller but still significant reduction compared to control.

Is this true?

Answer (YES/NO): NO